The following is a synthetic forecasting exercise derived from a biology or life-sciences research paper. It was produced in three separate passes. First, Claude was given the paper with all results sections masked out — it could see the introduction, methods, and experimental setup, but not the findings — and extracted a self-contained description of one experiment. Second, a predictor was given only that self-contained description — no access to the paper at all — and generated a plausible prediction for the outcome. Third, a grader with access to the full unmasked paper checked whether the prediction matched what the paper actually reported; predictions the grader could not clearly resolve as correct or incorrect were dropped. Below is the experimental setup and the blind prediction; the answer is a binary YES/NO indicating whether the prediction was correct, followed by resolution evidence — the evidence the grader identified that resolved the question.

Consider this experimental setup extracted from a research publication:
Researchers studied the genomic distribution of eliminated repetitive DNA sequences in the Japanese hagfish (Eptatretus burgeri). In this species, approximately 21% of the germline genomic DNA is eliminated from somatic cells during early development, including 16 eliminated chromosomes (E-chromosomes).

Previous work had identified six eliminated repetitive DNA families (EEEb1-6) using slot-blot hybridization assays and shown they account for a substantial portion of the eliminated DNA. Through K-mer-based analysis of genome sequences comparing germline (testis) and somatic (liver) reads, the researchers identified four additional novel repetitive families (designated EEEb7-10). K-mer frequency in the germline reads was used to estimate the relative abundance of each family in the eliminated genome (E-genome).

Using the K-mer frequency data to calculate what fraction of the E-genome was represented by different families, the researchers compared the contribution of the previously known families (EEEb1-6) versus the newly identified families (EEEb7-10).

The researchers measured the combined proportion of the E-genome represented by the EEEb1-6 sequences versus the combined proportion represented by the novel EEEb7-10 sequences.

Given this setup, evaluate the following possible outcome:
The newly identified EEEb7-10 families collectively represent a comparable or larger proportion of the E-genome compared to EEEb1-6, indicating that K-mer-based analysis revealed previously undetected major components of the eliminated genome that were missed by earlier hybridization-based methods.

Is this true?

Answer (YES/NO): YES